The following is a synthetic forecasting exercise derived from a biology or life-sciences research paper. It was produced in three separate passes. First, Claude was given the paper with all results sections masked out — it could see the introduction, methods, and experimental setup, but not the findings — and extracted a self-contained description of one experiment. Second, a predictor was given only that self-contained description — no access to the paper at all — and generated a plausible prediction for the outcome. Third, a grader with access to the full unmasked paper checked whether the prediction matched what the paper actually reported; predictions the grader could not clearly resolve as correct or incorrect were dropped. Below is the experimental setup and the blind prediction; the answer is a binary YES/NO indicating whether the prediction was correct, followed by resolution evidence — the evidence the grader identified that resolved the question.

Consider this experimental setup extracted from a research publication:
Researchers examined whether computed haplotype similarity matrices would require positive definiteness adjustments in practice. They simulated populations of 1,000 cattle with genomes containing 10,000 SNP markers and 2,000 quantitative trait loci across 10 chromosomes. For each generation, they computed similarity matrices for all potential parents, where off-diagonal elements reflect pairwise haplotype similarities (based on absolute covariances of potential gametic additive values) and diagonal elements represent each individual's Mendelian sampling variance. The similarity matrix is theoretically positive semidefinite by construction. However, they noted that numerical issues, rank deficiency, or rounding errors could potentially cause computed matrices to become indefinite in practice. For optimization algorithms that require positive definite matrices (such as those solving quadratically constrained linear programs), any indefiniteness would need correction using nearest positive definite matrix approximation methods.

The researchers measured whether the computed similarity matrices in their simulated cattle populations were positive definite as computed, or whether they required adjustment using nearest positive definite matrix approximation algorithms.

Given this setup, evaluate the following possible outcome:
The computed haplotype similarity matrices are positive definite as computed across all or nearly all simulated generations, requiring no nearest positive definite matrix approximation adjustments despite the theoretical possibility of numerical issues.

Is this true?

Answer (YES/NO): NO